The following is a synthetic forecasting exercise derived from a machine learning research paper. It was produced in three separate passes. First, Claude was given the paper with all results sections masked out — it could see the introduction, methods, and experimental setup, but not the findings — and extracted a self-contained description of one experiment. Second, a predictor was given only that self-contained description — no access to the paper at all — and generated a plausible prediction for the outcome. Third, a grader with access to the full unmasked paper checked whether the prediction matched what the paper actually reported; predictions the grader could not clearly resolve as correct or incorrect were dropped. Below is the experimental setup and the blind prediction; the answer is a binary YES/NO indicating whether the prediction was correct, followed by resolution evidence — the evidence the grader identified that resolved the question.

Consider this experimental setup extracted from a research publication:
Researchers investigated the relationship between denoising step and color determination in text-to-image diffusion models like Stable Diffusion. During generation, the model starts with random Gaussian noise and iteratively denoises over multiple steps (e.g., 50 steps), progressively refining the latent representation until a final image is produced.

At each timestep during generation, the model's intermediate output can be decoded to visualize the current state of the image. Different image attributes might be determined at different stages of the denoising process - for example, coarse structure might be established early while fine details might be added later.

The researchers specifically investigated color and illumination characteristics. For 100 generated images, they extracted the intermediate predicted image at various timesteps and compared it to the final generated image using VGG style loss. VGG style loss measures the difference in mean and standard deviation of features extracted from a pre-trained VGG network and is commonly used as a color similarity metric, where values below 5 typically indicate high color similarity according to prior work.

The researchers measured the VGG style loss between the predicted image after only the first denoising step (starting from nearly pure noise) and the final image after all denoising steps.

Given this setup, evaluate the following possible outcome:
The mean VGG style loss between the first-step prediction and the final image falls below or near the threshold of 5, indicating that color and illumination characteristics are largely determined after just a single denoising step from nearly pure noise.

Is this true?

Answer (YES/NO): YES